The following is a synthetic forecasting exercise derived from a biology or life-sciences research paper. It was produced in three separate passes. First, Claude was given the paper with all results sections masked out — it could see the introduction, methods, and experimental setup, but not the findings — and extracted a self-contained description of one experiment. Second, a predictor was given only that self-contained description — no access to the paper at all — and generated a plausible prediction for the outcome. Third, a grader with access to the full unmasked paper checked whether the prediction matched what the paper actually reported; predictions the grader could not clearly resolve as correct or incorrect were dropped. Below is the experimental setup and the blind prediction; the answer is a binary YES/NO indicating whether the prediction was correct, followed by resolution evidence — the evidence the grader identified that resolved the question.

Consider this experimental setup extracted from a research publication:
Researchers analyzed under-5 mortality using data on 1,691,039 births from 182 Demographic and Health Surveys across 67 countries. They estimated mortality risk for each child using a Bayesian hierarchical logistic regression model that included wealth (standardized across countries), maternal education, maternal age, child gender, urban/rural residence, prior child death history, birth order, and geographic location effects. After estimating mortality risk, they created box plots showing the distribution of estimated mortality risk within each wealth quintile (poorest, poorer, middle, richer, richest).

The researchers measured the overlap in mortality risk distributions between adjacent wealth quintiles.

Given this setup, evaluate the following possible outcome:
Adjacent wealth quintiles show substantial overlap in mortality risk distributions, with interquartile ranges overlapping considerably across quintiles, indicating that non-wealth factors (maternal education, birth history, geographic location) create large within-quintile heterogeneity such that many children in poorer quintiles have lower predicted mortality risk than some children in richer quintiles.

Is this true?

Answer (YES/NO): YES